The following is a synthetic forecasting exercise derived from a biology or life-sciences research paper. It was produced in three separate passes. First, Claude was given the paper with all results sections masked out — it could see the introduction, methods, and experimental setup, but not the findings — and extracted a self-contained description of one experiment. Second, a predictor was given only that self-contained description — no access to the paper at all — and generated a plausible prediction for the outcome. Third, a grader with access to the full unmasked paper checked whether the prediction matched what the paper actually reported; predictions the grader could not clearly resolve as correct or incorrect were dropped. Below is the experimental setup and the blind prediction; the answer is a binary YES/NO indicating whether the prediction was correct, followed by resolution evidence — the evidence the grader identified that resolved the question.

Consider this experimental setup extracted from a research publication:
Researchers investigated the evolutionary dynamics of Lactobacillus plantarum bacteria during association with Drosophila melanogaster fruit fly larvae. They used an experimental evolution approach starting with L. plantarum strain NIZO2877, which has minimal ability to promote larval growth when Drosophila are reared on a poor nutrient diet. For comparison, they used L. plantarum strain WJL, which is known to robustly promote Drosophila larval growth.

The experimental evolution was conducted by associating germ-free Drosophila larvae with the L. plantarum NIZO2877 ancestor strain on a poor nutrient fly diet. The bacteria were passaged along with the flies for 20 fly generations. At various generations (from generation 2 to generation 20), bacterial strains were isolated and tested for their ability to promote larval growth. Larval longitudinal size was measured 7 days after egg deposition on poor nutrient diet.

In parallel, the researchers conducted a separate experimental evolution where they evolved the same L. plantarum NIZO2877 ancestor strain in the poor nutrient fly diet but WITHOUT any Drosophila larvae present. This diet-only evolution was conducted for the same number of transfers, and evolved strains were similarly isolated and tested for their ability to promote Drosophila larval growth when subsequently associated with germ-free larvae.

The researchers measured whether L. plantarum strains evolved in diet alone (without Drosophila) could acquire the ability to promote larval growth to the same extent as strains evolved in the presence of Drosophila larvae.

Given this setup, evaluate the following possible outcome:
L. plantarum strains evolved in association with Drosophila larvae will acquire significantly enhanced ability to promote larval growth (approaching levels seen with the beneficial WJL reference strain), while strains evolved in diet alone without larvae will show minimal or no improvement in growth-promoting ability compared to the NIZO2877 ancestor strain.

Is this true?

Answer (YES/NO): NO